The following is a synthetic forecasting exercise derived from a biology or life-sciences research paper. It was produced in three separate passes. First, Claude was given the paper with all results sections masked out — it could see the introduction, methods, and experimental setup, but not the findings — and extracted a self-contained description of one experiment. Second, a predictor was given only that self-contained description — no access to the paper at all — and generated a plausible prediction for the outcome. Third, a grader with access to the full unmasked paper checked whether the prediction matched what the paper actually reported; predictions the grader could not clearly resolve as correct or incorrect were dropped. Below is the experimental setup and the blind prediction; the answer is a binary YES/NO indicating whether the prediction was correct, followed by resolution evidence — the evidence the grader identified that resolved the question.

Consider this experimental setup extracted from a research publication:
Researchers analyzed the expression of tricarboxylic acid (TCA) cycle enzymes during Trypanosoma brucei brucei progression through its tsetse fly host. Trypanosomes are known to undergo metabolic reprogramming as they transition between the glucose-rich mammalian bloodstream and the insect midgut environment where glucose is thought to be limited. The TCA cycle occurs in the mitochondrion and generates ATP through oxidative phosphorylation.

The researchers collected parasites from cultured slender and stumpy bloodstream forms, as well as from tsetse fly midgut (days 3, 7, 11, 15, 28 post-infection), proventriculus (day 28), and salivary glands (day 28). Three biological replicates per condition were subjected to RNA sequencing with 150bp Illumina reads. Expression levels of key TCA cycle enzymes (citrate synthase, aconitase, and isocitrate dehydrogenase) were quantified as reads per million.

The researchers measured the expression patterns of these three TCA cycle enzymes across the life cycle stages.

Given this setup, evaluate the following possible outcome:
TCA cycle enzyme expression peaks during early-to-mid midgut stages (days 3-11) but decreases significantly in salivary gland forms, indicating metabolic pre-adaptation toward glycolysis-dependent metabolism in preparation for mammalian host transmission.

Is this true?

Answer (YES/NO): NO